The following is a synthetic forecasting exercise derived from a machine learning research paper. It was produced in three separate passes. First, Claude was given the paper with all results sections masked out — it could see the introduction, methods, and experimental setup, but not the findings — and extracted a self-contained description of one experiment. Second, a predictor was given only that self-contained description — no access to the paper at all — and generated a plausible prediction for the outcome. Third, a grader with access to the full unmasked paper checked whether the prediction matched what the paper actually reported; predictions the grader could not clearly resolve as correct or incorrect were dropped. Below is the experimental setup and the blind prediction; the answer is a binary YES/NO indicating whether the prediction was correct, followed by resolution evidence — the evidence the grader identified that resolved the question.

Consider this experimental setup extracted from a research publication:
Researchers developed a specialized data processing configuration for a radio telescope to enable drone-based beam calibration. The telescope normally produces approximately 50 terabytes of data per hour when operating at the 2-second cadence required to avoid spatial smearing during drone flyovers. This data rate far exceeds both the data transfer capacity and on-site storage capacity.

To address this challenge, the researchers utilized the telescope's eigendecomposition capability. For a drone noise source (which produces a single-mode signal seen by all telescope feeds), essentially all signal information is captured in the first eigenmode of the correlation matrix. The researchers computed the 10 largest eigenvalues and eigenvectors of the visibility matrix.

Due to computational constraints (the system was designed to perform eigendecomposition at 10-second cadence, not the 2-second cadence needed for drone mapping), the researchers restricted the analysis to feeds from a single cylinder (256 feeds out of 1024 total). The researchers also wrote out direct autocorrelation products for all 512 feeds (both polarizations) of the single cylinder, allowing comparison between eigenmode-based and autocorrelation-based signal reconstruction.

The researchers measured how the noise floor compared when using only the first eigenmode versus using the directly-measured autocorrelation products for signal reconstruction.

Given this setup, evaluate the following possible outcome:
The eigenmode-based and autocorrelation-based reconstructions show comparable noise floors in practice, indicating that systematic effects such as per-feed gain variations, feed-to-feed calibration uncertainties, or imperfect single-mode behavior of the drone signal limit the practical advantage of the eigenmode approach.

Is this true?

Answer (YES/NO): NO